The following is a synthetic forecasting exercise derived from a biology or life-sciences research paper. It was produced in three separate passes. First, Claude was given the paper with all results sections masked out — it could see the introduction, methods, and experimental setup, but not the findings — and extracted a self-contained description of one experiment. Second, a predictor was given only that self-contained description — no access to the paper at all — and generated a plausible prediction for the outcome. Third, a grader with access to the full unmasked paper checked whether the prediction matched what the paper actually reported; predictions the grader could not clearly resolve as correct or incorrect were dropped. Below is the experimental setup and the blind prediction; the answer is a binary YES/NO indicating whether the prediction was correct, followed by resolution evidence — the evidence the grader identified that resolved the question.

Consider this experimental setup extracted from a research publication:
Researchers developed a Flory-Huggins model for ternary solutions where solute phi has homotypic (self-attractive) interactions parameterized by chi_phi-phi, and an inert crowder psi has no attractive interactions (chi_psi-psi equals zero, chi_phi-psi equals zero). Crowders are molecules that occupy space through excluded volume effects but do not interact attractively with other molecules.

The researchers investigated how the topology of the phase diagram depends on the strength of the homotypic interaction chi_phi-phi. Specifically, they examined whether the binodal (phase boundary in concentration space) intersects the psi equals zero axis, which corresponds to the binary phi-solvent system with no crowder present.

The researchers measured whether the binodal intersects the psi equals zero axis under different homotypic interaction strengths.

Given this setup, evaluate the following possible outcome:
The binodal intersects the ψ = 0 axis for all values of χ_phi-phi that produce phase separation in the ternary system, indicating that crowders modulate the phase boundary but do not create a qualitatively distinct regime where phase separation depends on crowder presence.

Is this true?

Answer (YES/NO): NO